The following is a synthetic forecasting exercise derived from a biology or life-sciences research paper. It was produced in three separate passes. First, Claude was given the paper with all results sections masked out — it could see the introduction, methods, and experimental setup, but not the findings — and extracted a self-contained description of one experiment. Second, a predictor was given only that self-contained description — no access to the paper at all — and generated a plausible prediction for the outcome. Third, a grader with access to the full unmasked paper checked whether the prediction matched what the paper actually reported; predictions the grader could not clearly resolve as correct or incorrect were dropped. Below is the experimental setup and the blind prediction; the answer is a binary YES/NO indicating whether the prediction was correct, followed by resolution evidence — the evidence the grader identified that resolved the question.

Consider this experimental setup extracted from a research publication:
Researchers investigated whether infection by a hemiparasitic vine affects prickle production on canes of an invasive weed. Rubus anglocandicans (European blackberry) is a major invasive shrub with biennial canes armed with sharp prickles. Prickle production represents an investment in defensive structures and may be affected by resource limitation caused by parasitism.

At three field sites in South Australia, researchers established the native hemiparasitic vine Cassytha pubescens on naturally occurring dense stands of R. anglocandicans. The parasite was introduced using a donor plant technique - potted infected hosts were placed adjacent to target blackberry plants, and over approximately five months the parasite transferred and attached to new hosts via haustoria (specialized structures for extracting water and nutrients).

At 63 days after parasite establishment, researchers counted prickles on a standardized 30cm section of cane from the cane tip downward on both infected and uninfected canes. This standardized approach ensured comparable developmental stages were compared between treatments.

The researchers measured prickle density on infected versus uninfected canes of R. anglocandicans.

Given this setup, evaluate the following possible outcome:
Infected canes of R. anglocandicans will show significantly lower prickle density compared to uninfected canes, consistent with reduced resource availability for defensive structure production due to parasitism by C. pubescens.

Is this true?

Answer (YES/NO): YES